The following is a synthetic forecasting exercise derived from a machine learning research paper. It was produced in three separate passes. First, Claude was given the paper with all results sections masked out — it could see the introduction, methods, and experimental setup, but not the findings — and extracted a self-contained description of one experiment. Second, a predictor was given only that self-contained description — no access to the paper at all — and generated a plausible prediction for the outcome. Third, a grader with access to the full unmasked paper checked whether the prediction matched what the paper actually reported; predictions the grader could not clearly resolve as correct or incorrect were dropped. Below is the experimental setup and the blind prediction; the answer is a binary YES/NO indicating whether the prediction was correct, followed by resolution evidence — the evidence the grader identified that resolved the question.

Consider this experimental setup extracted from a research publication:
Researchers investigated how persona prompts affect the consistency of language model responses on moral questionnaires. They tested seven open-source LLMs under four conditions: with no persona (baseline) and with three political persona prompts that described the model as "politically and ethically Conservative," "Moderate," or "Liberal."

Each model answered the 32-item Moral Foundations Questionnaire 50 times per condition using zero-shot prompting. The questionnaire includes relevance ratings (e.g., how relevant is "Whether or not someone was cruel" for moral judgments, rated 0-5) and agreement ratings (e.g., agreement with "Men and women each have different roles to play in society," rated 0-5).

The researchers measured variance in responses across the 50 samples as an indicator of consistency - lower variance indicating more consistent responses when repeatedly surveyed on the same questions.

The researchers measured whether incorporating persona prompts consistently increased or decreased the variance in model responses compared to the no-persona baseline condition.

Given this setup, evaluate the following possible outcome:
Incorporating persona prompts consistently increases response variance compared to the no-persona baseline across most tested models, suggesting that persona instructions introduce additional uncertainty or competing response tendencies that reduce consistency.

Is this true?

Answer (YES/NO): YES